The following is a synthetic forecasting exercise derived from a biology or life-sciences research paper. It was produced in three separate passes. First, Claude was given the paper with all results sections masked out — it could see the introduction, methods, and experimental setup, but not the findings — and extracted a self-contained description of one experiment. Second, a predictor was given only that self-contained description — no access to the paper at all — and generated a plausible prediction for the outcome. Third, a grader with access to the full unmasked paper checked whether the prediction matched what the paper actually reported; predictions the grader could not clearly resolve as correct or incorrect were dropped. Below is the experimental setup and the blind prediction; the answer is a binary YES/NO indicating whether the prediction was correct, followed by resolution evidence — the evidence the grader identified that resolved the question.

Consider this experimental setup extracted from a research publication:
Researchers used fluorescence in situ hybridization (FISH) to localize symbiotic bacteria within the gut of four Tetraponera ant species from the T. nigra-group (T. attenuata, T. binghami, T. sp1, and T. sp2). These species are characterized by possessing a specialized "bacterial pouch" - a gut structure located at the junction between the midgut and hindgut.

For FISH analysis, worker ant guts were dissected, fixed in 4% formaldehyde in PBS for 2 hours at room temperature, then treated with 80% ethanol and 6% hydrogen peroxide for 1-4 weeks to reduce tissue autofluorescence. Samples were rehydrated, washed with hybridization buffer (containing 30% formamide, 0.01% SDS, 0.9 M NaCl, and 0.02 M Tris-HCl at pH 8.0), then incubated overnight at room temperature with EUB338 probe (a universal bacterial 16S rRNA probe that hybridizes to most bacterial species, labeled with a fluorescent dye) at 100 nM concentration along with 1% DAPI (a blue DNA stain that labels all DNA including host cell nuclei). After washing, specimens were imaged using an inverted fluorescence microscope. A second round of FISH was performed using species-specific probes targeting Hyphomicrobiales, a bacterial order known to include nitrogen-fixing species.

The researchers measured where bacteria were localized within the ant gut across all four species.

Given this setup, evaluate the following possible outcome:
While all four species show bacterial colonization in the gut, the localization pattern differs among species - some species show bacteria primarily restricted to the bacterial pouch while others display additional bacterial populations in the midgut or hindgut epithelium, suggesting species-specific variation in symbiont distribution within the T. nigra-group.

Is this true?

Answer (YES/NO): NO